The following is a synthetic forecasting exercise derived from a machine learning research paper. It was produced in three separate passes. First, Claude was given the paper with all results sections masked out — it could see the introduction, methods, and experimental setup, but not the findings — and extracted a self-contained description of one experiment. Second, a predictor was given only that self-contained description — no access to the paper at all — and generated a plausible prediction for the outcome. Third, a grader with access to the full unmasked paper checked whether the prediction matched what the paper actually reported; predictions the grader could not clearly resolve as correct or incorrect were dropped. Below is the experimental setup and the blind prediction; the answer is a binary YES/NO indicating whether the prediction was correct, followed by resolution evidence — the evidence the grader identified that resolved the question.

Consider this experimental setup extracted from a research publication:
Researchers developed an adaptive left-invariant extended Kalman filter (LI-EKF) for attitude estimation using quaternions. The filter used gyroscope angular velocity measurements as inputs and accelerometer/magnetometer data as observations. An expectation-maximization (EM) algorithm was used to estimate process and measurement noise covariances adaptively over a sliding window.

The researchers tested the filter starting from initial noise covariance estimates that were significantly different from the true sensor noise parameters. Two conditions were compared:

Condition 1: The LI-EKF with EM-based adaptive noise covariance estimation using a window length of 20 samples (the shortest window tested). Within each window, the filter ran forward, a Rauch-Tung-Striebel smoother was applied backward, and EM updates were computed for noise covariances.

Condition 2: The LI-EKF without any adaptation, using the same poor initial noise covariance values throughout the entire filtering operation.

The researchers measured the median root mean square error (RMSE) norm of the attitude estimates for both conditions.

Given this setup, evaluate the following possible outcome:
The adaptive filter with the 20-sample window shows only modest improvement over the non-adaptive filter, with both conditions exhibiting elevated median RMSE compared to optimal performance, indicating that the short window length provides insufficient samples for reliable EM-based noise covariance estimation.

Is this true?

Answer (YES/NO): NO